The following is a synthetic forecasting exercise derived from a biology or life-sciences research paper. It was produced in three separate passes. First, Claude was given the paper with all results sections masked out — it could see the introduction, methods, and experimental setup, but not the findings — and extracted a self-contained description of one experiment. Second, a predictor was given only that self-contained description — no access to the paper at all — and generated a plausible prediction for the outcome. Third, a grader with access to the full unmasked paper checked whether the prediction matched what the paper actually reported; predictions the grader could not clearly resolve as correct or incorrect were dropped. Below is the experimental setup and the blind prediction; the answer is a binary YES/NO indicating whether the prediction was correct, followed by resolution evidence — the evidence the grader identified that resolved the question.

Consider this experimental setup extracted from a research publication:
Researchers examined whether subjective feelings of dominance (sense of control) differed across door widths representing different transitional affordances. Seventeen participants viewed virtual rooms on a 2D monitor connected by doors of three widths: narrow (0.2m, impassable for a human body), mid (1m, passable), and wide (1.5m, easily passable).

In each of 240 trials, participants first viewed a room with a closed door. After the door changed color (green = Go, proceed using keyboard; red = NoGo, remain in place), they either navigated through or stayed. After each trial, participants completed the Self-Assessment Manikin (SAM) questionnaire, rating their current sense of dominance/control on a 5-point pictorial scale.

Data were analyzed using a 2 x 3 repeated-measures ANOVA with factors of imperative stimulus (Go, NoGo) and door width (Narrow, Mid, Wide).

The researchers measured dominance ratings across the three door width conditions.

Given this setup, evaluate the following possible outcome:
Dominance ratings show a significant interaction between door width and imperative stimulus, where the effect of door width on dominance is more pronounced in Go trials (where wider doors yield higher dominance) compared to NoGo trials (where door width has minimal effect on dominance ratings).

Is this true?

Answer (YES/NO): YES